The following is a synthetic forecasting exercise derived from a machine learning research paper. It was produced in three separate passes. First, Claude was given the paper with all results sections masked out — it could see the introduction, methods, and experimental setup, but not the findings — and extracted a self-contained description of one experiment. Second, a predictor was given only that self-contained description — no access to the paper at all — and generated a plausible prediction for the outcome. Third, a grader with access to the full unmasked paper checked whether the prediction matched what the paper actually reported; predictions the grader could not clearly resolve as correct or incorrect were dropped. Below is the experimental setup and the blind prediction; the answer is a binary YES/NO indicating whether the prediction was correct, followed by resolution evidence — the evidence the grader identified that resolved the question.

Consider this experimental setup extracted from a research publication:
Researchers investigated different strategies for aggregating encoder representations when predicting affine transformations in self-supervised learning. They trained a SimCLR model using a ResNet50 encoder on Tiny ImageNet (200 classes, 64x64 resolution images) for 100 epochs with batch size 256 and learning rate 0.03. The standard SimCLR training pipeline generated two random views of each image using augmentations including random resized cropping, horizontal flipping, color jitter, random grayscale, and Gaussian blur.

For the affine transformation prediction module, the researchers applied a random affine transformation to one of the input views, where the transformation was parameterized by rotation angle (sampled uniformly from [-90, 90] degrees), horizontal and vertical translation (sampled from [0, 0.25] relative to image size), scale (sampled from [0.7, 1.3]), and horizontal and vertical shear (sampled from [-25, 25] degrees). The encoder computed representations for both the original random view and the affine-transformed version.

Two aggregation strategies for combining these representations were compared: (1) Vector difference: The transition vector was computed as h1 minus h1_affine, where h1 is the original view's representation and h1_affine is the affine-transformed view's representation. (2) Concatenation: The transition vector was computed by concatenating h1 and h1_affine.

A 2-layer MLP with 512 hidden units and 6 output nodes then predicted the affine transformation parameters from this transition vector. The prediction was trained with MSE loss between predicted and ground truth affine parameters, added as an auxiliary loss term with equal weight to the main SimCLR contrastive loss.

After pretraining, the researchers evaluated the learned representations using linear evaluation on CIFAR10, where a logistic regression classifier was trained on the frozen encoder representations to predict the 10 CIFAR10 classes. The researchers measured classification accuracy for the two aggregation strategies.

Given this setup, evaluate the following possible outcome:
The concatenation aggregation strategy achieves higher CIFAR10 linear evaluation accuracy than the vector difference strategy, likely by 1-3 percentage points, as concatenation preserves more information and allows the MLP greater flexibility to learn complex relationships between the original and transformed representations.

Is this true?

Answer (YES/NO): NO